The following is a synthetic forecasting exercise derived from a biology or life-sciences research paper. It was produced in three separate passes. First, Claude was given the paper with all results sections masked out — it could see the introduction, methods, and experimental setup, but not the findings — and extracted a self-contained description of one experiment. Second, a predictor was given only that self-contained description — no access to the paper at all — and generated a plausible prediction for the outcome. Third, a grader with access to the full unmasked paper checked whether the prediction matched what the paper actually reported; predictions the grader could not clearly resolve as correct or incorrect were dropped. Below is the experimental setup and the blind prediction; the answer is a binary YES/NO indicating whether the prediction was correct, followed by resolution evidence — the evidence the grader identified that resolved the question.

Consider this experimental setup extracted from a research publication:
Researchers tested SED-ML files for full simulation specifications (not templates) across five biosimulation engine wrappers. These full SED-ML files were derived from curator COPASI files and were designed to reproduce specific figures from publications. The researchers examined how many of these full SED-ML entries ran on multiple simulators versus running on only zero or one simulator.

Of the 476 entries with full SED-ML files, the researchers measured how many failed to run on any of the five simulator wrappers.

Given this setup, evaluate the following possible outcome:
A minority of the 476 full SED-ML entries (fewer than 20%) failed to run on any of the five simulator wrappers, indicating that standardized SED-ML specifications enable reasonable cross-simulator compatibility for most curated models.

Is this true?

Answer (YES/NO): YES